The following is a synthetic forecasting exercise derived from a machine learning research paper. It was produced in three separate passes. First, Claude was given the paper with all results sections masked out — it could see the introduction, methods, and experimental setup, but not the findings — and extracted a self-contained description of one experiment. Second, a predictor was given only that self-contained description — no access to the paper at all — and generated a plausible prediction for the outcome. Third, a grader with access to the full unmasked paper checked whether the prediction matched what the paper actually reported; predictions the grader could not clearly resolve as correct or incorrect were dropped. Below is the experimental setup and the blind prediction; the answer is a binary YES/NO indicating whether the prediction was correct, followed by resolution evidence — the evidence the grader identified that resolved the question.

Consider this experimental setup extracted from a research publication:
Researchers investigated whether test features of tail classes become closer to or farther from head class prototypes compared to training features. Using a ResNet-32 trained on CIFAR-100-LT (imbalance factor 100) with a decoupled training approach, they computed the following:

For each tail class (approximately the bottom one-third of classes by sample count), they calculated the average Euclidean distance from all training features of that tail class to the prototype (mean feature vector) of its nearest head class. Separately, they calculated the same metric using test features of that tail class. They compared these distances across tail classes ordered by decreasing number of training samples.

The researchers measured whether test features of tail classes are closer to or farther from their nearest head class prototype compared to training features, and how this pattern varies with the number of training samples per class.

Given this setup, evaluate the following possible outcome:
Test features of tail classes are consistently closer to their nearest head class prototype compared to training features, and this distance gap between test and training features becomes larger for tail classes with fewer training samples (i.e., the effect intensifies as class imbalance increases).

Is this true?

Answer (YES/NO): YES